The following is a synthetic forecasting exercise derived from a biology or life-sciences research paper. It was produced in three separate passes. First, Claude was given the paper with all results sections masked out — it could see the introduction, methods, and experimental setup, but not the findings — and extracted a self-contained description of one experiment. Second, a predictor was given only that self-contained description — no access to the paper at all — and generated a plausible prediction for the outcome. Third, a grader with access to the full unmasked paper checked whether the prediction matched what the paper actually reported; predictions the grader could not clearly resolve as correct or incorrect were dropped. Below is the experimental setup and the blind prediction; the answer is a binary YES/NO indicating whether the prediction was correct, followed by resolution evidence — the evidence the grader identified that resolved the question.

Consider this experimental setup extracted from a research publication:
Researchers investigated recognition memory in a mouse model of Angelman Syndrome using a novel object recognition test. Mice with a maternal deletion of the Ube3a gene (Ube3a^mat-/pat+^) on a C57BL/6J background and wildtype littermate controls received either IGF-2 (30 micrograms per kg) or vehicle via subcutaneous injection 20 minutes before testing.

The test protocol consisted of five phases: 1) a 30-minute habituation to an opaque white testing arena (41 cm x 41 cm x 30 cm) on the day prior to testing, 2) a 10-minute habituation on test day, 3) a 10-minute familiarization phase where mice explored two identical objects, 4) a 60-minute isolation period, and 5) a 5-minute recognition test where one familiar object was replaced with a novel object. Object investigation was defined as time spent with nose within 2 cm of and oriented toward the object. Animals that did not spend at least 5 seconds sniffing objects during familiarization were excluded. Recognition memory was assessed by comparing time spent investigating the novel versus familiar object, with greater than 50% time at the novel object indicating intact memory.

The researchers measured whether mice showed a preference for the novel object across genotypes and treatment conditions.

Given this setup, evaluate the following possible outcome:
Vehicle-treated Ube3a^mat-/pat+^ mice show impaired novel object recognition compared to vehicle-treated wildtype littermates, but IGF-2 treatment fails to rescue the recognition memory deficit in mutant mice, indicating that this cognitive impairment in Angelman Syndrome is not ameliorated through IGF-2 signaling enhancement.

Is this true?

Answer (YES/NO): NO